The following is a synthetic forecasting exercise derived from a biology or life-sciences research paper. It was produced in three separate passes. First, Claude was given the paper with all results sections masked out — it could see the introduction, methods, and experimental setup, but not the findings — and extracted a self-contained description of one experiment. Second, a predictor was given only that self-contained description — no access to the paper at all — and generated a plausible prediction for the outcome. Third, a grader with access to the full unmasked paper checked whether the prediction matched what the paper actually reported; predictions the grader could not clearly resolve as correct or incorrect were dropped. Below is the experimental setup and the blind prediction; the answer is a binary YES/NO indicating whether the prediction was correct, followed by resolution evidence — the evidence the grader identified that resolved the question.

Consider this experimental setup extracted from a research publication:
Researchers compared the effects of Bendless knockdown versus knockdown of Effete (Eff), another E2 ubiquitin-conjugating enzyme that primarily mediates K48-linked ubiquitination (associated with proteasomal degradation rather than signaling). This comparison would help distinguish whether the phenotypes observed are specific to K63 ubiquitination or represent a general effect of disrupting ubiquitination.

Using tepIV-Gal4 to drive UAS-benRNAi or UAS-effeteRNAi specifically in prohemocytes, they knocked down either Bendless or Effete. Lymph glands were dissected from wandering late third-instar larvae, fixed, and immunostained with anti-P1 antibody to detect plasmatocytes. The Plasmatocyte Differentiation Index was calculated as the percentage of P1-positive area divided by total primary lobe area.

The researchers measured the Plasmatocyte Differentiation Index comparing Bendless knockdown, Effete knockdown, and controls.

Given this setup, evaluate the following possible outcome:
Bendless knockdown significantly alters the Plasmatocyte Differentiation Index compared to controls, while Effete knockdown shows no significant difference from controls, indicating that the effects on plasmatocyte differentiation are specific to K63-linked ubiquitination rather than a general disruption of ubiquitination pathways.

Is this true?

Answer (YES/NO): NO